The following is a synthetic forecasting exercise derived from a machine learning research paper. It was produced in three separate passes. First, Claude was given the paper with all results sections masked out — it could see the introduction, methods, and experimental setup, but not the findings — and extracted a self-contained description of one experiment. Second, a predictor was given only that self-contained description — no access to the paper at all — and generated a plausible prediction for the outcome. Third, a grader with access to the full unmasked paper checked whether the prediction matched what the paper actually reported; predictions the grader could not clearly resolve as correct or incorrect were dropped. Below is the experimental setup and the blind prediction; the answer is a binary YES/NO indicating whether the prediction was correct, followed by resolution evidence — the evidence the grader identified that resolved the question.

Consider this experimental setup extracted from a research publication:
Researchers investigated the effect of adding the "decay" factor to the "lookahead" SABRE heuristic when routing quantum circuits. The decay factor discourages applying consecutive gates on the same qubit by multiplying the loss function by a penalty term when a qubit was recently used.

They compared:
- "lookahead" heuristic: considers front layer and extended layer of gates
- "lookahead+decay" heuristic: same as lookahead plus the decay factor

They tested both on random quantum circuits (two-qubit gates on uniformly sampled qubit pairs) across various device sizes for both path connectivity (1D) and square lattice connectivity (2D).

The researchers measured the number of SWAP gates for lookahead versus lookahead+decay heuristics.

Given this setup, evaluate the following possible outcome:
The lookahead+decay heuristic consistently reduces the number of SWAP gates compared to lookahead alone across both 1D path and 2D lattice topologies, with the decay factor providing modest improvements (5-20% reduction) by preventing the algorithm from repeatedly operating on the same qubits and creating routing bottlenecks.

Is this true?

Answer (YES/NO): NO